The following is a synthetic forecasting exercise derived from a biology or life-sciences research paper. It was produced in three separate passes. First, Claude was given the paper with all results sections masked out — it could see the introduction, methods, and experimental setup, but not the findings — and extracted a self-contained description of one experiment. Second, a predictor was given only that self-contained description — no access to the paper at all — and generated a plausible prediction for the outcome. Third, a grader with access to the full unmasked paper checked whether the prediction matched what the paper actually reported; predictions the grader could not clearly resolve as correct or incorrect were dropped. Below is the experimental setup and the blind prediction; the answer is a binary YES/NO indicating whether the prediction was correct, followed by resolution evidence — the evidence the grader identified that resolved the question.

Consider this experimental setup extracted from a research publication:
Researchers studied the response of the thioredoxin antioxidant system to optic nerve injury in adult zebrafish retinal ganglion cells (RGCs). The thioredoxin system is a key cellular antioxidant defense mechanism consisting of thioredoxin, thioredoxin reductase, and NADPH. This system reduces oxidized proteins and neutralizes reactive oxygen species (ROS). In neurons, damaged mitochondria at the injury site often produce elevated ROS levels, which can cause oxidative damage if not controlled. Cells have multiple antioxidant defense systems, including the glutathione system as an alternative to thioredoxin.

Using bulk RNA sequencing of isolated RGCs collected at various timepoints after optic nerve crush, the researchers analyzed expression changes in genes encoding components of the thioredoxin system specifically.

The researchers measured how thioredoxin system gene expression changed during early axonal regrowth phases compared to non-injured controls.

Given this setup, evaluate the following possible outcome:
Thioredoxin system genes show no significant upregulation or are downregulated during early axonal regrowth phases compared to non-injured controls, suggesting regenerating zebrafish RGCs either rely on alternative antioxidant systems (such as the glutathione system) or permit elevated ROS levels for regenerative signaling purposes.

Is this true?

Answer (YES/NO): NO